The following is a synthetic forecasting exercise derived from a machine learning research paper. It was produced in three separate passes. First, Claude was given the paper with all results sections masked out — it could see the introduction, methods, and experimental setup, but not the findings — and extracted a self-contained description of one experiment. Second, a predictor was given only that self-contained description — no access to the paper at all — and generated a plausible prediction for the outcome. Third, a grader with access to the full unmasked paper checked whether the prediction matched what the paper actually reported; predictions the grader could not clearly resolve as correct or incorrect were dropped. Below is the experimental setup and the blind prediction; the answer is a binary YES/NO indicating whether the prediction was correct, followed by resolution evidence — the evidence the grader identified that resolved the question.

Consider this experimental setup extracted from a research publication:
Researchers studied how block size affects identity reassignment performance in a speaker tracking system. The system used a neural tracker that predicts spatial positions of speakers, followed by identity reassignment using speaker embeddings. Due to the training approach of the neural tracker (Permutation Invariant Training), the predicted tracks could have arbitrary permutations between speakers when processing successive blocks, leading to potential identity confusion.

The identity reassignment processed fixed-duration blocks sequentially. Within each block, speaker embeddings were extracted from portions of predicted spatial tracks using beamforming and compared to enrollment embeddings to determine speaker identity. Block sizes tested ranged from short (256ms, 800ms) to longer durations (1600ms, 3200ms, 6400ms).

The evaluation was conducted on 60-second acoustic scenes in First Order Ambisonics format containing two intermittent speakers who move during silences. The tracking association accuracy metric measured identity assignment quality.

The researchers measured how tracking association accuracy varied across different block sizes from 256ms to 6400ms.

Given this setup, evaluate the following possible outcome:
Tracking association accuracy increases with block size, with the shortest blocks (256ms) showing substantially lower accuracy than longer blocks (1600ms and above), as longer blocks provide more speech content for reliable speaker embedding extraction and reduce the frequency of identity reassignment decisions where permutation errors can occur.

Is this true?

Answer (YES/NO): NO